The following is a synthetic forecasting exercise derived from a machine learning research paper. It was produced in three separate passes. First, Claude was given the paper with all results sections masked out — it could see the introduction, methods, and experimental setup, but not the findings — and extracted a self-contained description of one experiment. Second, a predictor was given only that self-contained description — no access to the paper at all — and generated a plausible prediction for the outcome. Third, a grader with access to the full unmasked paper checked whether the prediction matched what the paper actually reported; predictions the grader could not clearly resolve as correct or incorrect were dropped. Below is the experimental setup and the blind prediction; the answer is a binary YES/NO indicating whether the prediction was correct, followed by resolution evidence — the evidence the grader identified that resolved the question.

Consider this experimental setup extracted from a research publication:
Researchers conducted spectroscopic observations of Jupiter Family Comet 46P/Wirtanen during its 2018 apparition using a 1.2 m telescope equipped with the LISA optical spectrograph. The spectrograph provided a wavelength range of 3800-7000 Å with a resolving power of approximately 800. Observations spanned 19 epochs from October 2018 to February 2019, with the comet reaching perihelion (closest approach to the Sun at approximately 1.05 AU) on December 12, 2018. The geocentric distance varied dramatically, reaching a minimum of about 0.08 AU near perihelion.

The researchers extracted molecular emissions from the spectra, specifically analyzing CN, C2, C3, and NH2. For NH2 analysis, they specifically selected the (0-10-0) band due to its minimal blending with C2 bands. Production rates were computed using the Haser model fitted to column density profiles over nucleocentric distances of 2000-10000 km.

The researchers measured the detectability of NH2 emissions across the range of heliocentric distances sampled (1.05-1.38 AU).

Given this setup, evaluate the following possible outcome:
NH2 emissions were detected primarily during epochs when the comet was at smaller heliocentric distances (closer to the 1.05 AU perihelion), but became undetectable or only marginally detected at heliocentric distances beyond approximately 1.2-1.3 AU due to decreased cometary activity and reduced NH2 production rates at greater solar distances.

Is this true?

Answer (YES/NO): NO